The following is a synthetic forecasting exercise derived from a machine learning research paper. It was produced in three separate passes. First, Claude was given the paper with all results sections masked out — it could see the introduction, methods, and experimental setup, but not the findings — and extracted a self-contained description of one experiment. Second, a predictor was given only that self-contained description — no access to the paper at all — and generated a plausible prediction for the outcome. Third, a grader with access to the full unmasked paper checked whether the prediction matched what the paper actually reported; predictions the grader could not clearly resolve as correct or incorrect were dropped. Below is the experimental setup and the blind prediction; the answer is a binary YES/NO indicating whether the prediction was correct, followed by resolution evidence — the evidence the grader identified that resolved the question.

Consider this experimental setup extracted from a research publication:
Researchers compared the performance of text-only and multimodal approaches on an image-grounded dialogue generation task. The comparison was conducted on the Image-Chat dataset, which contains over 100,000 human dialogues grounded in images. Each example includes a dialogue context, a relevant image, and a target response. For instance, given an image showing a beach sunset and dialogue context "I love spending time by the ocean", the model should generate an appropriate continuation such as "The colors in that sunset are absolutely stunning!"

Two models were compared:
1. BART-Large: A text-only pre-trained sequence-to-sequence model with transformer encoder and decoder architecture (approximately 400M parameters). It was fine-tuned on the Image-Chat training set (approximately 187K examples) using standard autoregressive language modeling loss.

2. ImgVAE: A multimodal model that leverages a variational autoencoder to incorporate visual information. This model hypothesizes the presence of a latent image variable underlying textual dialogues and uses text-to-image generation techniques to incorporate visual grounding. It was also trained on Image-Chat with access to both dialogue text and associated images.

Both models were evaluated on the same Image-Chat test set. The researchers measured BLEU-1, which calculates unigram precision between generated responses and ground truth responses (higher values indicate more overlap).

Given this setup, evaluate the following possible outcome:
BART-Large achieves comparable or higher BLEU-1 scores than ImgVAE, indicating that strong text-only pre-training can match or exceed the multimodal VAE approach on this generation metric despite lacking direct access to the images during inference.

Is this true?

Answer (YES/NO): NO